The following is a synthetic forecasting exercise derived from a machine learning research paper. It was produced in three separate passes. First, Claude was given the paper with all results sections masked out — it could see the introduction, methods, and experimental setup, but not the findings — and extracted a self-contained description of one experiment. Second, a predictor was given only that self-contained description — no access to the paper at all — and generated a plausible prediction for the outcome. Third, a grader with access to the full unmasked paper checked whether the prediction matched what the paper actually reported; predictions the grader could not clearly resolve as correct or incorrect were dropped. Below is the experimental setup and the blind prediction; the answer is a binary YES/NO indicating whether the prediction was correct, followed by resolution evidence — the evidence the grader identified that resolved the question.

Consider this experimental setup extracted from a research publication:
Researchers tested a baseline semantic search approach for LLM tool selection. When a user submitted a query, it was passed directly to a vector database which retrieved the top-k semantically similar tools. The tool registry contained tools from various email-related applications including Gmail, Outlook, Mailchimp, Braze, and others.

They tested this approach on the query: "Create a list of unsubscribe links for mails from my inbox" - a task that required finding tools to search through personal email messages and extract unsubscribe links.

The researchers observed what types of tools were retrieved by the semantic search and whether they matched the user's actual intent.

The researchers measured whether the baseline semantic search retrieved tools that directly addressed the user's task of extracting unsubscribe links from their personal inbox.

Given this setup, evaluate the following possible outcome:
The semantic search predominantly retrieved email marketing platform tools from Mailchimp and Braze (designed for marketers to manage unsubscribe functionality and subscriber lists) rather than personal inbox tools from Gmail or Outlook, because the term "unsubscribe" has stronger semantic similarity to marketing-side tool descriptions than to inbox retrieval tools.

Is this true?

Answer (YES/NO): YES